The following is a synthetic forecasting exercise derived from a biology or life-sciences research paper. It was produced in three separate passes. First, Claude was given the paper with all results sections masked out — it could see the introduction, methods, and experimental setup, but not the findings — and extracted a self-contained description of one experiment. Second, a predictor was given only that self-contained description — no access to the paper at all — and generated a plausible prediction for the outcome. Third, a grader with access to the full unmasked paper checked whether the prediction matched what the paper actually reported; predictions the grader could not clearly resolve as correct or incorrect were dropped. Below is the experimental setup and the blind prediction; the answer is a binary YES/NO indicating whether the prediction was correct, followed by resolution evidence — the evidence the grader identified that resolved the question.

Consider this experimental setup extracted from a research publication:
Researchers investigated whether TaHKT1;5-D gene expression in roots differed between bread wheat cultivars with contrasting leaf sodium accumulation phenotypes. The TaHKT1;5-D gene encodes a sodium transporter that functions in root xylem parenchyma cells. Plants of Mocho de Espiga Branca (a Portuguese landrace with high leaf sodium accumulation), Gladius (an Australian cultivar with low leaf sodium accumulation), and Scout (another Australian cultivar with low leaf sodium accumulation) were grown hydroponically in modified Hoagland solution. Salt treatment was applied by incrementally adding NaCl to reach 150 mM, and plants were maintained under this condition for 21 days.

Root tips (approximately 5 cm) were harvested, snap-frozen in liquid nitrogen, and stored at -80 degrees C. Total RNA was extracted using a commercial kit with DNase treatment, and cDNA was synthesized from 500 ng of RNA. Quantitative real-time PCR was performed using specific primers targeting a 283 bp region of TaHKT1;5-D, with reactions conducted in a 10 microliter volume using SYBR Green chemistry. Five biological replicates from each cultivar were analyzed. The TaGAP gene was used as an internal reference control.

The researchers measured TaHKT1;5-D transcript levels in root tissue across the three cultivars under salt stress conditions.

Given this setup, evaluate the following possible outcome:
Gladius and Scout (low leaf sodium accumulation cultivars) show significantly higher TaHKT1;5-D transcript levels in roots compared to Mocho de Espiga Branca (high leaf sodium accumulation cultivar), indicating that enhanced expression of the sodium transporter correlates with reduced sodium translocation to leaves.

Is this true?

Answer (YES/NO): NO